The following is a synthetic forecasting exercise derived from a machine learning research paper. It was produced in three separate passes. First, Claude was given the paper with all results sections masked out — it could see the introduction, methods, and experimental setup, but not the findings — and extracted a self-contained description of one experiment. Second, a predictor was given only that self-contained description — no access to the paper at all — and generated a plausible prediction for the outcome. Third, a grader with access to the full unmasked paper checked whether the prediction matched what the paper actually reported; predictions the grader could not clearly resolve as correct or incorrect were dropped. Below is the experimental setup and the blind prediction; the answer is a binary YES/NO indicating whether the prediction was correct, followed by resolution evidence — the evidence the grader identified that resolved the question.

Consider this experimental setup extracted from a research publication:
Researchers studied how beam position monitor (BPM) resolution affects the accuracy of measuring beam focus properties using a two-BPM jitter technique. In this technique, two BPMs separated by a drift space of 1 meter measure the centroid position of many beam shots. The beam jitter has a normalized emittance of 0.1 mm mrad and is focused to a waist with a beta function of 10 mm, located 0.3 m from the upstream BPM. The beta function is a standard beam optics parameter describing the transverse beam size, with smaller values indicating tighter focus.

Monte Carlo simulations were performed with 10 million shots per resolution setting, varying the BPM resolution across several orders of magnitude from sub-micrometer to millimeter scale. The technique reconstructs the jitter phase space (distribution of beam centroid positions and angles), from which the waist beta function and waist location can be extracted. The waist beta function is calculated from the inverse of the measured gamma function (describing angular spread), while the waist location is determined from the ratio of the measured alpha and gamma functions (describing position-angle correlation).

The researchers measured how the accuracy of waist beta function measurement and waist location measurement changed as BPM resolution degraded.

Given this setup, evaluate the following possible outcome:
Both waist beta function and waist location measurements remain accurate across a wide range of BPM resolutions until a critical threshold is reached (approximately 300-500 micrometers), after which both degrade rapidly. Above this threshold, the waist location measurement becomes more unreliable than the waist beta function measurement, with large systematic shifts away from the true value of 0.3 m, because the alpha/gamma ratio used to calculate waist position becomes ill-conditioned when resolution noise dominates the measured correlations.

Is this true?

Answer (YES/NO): NO